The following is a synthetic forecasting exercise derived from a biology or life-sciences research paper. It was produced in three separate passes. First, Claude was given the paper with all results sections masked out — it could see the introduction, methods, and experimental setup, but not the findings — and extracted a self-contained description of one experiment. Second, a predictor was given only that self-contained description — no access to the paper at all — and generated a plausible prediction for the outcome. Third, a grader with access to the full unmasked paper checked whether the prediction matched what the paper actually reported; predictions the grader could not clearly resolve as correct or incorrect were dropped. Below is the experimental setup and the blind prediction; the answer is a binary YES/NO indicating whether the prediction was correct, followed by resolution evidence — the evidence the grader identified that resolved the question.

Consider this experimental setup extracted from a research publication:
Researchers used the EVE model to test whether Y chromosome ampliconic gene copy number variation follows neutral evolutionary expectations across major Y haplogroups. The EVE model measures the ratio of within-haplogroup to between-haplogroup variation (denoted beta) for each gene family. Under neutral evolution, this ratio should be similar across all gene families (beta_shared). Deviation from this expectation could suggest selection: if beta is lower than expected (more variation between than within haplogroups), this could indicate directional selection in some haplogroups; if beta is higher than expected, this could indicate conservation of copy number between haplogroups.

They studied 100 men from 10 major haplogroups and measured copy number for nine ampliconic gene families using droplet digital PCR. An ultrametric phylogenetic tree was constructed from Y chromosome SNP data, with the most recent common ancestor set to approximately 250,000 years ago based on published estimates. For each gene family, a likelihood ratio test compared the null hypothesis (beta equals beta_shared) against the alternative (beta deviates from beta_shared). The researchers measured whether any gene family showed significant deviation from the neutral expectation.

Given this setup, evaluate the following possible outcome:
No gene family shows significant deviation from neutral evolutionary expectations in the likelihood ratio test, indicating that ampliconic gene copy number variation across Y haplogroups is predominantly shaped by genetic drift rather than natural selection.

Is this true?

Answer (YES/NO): NO